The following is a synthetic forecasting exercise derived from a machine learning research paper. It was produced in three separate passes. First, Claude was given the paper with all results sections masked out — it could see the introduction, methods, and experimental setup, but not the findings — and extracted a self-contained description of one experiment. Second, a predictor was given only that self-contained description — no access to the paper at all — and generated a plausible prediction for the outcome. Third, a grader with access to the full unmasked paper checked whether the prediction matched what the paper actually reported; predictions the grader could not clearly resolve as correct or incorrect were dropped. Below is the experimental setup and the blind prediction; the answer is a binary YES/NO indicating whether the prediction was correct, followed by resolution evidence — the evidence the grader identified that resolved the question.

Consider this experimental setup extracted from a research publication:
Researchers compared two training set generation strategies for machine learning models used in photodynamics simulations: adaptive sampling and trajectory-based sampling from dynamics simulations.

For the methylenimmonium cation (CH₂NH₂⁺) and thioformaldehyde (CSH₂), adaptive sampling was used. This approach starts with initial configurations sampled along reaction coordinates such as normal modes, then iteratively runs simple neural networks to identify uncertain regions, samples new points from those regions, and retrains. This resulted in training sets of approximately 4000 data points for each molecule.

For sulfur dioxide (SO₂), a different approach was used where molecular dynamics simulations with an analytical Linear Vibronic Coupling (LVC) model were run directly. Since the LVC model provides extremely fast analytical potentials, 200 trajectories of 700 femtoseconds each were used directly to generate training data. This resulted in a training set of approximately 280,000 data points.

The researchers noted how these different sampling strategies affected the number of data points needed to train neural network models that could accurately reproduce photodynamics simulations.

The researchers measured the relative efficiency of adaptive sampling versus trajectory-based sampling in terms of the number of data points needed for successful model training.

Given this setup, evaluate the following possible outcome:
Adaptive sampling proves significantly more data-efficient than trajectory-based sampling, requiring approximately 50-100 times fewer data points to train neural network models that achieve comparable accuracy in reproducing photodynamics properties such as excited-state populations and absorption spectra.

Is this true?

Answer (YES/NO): YES